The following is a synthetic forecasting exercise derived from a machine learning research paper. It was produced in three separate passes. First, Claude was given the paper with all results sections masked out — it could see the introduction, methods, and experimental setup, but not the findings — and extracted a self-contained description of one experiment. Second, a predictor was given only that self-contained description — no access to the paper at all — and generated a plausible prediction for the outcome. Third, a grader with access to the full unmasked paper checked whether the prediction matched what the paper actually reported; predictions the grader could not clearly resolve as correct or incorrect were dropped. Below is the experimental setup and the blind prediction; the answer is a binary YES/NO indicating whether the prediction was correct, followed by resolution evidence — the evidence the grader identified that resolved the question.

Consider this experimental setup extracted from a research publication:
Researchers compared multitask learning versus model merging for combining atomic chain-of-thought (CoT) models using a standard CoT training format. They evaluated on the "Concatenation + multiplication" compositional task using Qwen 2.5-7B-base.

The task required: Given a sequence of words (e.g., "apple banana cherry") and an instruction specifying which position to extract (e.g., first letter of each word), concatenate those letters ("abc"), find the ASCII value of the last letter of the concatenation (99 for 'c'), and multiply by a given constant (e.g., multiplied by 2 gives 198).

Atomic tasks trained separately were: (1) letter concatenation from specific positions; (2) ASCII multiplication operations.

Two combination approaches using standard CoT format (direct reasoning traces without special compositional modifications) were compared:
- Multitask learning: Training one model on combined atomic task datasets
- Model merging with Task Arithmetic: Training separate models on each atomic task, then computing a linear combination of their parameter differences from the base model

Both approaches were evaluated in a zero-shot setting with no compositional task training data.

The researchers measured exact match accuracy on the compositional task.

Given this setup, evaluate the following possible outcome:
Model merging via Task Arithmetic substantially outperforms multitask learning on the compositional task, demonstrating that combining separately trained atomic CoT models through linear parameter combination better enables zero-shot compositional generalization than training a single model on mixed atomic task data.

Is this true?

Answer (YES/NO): NO